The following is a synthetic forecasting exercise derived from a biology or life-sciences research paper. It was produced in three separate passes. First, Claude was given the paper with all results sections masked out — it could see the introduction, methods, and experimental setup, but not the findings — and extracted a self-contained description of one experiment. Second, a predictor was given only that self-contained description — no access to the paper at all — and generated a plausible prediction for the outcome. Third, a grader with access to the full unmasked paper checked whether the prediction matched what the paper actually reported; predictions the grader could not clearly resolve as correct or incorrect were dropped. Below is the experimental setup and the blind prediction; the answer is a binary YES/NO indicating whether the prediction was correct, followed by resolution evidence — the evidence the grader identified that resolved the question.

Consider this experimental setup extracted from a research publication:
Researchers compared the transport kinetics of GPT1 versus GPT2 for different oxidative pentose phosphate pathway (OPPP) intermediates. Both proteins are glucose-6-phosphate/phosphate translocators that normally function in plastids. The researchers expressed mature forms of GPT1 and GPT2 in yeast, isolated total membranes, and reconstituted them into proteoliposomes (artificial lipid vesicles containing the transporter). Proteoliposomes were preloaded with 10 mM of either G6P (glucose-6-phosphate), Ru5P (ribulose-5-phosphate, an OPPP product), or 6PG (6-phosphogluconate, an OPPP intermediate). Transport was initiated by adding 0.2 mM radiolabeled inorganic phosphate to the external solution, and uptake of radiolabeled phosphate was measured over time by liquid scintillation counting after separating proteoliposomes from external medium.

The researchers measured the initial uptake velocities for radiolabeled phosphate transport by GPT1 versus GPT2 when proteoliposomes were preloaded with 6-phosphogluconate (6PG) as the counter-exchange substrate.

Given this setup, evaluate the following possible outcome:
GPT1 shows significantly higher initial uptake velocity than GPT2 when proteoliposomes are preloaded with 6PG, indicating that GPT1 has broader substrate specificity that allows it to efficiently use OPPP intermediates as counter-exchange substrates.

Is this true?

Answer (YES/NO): NO